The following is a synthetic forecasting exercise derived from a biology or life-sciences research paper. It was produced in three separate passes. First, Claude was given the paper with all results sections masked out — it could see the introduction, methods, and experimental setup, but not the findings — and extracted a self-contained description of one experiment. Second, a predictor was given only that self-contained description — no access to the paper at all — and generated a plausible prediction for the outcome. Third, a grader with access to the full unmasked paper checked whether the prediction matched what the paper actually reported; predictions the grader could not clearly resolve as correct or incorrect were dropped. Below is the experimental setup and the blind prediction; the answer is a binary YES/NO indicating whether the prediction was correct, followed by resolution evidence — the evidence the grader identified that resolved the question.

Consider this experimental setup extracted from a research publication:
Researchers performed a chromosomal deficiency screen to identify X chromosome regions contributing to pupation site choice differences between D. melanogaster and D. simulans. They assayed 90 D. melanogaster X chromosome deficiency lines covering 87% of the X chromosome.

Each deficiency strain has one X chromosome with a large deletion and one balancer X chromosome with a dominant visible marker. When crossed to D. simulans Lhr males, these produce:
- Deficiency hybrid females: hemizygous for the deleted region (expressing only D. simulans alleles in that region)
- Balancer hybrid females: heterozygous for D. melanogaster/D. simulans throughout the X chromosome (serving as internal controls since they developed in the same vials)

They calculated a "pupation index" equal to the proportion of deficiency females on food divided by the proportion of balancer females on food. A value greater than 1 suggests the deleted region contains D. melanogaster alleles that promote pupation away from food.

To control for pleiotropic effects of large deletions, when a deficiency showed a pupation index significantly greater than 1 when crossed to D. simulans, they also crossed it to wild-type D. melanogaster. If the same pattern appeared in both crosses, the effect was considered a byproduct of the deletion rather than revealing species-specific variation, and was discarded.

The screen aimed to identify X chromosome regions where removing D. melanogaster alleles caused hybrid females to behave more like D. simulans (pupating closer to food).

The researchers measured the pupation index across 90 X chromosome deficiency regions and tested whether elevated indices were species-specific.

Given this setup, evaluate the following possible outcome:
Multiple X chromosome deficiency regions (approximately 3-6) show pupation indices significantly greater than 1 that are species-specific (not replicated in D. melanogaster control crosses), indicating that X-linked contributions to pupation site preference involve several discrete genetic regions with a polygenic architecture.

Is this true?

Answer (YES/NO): NO